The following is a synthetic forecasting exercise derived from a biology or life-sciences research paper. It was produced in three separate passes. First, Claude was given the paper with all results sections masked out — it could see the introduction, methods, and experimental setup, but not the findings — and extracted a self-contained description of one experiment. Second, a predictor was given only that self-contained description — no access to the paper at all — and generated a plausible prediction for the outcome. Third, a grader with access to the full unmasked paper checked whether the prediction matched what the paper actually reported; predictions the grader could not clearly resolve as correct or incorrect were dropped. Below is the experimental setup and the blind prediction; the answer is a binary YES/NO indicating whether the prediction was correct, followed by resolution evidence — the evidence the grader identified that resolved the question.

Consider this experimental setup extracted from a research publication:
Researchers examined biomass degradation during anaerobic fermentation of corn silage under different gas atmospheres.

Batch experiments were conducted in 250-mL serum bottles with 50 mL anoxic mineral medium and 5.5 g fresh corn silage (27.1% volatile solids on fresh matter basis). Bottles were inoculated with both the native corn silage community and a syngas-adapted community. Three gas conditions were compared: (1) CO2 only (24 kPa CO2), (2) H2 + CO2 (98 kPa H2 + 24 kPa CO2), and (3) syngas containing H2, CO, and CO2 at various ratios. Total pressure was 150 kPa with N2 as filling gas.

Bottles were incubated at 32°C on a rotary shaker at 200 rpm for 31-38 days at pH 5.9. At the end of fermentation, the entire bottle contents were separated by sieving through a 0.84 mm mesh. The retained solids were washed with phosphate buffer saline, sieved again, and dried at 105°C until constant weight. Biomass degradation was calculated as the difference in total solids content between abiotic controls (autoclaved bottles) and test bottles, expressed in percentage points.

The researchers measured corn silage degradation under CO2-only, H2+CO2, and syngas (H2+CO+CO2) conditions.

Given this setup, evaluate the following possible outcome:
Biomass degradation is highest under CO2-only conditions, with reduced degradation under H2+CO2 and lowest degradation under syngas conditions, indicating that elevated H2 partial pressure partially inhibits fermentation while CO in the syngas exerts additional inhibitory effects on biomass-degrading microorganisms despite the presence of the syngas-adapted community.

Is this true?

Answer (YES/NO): YES